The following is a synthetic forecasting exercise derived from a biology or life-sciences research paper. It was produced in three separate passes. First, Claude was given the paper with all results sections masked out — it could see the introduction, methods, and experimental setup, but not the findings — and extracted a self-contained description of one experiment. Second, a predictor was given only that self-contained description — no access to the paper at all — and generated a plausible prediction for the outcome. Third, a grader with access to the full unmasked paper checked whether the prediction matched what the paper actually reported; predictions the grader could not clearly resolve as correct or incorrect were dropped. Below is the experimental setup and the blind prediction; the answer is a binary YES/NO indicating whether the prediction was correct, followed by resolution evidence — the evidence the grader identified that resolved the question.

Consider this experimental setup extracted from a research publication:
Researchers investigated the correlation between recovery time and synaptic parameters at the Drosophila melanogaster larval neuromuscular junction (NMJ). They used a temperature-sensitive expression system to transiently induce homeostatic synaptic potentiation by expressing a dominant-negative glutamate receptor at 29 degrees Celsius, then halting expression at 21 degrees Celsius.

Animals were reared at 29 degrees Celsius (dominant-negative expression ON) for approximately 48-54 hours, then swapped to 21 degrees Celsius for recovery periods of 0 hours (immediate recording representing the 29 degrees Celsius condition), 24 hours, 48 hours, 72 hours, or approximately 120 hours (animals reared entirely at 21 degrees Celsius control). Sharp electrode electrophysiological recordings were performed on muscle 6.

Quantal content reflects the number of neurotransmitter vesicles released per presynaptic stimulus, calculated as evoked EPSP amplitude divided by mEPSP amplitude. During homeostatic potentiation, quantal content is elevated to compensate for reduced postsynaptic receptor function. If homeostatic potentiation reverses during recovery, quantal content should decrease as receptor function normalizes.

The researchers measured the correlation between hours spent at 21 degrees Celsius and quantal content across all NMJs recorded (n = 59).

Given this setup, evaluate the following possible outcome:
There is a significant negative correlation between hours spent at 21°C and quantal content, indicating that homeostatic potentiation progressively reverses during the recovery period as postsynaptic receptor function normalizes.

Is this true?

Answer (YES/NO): YES